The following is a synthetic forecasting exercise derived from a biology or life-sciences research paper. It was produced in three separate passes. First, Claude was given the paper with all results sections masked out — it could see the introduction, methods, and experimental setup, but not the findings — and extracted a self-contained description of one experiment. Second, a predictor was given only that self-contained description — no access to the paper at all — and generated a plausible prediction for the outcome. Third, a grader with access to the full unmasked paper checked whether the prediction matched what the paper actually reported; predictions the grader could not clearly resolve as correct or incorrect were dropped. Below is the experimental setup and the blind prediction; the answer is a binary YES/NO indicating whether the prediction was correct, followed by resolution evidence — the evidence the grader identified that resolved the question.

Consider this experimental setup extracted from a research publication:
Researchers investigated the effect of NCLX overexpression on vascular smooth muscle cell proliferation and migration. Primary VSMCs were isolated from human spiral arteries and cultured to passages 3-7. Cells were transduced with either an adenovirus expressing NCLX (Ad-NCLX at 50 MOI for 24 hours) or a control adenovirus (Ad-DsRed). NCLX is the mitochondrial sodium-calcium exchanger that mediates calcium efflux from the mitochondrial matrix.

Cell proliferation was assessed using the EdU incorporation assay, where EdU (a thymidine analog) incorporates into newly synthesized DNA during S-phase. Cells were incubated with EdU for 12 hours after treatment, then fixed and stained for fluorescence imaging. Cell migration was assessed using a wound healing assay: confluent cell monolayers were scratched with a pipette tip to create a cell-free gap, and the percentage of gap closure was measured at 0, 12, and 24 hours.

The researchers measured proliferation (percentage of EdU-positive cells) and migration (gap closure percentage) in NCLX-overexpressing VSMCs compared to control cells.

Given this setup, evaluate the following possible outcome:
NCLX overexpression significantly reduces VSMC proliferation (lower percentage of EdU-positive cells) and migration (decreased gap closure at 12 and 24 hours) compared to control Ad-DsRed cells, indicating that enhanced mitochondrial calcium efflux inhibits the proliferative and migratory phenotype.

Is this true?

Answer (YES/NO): NO